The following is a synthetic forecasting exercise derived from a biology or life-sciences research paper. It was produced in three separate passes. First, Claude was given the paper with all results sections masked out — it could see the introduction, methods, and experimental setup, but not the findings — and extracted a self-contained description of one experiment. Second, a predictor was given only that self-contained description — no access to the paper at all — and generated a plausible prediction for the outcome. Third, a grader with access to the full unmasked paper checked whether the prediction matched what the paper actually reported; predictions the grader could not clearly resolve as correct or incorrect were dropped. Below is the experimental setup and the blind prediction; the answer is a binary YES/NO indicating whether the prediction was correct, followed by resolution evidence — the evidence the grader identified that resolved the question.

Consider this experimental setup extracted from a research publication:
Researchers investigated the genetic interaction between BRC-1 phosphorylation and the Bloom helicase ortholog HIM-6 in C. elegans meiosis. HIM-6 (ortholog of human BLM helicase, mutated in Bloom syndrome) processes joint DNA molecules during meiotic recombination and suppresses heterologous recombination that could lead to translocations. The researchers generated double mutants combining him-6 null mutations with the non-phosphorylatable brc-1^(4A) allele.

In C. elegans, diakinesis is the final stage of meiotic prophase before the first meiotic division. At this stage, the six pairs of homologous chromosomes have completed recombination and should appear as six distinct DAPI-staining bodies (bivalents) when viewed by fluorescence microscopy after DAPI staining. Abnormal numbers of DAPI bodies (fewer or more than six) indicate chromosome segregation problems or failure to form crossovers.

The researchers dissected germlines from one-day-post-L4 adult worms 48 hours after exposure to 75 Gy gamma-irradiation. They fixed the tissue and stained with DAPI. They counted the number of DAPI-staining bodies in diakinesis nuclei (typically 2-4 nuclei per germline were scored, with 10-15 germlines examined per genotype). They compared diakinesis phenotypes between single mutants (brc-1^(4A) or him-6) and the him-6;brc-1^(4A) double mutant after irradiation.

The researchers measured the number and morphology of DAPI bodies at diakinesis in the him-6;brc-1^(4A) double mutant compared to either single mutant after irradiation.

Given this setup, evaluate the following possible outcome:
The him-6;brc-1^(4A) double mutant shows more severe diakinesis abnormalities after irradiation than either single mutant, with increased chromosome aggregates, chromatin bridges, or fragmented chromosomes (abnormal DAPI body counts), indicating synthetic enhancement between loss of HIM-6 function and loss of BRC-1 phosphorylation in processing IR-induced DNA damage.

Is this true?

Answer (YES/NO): NO